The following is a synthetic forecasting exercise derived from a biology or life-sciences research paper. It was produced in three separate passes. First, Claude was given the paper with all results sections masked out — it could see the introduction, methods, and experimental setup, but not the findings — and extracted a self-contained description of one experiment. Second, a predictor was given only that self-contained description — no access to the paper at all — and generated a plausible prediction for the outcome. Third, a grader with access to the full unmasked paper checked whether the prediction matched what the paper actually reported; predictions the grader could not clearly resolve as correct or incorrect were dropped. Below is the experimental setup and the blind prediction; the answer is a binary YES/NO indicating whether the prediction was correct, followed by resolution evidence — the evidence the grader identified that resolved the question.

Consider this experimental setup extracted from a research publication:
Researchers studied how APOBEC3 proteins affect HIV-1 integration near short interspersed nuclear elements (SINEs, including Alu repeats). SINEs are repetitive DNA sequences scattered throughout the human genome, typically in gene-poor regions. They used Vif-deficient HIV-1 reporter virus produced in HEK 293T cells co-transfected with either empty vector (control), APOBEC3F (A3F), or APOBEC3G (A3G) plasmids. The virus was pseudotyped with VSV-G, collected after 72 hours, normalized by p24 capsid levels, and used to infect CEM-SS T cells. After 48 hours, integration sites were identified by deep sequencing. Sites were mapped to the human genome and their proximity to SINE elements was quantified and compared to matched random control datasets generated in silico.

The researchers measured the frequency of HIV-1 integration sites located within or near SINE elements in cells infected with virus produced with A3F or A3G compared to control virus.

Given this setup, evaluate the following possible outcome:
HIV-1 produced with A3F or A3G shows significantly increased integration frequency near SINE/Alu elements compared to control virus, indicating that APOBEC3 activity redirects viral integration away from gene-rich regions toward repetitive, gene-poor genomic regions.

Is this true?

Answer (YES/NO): YES